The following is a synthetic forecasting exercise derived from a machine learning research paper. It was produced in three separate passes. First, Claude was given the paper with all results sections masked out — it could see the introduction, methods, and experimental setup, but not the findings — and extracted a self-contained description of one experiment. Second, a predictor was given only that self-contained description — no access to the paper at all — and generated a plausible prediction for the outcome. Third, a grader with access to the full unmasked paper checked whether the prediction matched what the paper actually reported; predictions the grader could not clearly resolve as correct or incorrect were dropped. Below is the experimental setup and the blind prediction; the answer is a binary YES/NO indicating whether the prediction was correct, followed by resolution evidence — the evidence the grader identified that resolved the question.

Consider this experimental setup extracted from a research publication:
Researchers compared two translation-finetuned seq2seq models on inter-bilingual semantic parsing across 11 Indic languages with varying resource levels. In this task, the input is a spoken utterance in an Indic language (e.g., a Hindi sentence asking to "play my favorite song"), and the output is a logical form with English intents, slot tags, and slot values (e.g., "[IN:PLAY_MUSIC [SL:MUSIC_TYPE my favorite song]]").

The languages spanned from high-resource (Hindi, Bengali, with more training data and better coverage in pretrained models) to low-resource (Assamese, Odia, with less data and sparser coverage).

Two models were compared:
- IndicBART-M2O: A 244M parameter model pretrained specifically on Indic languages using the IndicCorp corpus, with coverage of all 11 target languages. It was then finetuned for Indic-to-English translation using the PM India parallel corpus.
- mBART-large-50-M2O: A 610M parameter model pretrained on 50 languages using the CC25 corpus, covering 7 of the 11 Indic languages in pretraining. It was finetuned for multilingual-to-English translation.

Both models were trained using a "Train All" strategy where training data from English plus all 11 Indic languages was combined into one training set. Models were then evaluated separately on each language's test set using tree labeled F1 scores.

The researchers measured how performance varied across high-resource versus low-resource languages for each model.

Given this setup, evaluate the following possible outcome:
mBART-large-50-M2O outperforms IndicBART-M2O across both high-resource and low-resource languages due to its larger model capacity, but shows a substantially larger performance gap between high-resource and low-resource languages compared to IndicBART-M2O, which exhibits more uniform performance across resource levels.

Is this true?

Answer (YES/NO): NO